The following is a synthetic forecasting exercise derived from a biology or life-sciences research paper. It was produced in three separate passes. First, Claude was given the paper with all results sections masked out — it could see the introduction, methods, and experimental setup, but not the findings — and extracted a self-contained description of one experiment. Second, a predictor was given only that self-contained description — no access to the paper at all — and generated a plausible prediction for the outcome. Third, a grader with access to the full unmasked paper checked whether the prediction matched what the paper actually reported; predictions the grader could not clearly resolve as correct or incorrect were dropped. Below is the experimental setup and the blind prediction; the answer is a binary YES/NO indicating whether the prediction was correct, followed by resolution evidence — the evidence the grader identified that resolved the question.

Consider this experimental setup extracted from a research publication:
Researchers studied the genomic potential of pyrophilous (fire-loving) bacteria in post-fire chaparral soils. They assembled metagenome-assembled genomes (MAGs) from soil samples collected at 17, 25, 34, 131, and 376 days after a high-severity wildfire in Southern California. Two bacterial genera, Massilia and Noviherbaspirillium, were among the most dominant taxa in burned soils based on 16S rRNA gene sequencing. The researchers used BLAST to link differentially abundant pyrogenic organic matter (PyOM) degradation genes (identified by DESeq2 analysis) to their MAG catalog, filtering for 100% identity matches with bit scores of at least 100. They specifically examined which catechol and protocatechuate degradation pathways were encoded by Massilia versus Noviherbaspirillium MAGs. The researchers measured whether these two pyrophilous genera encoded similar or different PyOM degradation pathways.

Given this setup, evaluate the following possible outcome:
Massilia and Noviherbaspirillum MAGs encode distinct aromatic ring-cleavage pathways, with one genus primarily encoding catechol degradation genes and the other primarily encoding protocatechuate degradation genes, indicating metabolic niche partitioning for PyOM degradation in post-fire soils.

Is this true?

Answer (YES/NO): YES